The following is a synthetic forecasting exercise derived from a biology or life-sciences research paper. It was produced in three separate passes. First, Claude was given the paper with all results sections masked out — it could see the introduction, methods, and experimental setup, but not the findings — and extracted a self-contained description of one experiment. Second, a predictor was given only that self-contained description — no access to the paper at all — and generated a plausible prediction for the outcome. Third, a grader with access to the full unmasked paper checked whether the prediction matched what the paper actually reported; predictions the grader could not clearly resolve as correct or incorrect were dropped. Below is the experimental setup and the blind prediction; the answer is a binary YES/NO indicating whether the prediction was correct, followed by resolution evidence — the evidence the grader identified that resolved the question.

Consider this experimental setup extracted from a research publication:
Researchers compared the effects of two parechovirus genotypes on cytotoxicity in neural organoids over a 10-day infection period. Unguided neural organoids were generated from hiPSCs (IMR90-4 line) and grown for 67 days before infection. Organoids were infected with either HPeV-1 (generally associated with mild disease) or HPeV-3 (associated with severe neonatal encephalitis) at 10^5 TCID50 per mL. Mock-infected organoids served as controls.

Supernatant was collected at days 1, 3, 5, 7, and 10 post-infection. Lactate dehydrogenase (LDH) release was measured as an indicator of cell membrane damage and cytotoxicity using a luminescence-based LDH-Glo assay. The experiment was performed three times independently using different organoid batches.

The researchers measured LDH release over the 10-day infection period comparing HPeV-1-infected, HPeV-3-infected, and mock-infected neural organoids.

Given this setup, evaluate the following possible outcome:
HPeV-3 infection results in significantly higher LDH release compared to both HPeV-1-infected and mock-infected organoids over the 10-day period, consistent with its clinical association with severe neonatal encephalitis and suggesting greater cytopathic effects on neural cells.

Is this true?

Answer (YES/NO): NO